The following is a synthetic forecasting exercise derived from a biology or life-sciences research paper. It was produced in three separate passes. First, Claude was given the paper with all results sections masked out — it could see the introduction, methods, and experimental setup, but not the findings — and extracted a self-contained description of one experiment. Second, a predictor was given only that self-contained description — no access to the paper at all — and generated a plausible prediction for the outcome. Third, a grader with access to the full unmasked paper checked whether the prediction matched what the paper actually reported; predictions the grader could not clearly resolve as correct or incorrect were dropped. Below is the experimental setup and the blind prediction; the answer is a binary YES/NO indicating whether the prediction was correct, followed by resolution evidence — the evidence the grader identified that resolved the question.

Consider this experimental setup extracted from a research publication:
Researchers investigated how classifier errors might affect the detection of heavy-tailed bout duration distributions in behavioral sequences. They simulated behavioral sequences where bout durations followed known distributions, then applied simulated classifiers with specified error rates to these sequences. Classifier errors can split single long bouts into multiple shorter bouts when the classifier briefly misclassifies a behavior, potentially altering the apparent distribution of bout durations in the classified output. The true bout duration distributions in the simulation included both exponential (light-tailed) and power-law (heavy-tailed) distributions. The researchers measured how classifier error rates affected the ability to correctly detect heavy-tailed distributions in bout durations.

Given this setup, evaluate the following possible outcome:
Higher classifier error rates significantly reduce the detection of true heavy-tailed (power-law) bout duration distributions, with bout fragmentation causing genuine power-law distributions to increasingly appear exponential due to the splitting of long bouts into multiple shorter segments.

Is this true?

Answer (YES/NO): NO